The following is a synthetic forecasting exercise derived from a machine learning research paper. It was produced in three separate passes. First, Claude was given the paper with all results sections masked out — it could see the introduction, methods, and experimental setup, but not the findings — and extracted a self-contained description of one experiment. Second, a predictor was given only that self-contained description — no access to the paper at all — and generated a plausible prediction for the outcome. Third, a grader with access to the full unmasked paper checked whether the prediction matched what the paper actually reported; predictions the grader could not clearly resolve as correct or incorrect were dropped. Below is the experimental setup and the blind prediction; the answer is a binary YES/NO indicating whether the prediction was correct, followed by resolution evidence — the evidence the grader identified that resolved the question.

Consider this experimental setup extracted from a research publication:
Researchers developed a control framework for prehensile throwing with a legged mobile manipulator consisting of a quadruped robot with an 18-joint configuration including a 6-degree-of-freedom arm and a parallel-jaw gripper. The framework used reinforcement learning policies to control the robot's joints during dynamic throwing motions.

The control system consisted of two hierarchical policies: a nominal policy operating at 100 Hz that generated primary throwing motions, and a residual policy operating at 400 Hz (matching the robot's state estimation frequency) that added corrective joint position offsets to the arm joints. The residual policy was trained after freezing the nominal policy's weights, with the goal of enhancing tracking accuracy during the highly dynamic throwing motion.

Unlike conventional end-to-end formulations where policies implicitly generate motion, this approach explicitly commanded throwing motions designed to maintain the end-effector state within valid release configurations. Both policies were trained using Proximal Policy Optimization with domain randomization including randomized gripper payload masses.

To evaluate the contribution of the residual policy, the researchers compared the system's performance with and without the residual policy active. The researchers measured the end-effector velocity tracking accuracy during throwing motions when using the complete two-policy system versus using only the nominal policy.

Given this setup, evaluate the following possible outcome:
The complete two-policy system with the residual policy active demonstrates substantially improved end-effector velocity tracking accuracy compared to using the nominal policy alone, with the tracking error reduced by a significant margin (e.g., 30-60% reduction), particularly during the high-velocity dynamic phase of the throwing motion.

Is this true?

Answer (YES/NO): NO